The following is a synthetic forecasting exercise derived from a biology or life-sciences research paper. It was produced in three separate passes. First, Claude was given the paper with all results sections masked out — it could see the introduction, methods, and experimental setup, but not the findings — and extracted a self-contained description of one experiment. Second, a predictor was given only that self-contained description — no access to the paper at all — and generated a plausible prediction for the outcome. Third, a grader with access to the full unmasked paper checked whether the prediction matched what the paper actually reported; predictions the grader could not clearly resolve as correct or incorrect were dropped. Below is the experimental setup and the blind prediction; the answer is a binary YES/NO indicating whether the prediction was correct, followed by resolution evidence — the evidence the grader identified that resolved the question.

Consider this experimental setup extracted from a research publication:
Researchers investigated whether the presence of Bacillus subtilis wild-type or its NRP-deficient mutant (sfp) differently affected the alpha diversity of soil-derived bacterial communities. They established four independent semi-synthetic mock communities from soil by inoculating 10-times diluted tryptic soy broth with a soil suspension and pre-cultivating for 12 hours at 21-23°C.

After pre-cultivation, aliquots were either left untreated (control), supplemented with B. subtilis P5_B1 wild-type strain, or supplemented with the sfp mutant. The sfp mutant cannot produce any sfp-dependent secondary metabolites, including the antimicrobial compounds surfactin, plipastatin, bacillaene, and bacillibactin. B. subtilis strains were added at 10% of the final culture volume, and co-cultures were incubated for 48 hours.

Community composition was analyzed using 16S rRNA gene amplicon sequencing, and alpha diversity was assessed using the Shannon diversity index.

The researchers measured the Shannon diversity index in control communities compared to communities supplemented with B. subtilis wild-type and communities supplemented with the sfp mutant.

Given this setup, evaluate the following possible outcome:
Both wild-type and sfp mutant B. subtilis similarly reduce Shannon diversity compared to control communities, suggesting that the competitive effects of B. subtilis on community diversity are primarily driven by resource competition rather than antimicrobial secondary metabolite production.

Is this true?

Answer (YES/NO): NO